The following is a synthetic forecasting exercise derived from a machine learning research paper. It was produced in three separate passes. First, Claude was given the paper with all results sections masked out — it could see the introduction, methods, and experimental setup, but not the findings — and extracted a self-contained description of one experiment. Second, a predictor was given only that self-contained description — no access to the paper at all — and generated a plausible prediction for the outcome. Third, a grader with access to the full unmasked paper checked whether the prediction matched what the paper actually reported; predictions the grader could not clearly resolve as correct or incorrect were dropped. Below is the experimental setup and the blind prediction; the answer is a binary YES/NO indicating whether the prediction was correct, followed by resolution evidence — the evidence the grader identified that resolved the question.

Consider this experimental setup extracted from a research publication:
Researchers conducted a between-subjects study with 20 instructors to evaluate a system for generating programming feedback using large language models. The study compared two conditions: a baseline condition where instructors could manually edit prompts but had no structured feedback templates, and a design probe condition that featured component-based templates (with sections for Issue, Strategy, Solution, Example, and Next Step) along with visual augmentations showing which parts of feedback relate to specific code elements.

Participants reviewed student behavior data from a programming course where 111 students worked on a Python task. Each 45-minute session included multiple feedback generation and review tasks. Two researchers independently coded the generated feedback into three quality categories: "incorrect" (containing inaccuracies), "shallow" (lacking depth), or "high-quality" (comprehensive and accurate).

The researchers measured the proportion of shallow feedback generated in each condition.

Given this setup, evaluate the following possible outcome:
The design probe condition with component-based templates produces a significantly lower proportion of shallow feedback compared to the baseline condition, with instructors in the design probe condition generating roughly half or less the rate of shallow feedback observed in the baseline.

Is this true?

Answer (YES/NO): NO